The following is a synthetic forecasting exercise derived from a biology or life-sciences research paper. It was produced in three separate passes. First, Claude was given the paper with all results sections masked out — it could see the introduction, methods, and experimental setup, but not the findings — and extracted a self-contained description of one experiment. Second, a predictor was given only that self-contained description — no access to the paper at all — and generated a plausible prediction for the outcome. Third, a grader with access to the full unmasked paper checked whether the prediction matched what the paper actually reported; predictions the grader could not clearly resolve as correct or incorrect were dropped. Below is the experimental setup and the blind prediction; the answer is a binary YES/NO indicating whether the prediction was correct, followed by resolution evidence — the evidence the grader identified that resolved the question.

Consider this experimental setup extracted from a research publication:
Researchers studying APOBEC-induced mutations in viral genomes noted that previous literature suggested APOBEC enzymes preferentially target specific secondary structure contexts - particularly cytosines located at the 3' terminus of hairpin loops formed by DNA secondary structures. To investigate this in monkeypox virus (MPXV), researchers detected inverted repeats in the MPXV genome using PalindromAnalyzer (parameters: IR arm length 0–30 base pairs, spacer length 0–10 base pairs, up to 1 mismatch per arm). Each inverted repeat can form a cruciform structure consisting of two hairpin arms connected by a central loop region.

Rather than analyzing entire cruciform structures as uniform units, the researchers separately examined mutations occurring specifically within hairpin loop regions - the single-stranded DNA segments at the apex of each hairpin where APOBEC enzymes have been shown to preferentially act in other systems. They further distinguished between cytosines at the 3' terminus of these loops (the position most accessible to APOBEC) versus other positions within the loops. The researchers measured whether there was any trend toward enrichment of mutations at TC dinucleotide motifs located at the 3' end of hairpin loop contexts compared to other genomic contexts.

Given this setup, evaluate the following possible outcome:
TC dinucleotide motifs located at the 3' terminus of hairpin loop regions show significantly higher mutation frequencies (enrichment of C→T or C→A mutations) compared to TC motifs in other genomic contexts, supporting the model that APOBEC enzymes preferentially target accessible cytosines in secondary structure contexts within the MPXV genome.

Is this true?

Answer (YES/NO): NO